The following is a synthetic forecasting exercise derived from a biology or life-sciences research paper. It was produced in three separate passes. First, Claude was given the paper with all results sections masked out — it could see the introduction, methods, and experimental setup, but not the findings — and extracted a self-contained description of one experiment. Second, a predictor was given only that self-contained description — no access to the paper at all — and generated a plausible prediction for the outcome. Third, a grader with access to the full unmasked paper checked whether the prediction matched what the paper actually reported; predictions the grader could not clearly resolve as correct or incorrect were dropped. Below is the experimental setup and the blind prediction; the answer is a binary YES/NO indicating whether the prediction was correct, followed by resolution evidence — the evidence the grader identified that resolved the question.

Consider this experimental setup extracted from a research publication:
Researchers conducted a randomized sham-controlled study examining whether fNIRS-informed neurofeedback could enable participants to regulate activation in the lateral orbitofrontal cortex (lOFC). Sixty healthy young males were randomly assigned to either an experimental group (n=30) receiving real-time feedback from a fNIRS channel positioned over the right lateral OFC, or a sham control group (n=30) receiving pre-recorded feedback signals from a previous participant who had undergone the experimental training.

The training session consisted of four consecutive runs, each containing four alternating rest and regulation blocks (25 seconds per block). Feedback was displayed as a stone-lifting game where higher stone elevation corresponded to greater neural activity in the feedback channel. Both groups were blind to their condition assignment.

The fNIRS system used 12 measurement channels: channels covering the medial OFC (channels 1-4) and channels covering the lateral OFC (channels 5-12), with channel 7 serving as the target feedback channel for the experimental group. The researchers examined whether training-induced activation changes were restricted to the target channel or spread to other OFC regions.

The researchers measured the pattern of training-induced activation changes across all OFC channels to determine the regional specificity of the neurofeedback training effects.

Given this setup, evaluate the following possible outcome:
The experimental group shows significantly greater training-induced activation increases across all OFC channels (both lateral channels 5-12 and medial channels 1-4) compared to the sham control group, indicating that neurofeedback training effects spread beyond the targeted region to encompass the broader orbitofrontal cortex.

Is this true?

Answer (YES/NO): NO